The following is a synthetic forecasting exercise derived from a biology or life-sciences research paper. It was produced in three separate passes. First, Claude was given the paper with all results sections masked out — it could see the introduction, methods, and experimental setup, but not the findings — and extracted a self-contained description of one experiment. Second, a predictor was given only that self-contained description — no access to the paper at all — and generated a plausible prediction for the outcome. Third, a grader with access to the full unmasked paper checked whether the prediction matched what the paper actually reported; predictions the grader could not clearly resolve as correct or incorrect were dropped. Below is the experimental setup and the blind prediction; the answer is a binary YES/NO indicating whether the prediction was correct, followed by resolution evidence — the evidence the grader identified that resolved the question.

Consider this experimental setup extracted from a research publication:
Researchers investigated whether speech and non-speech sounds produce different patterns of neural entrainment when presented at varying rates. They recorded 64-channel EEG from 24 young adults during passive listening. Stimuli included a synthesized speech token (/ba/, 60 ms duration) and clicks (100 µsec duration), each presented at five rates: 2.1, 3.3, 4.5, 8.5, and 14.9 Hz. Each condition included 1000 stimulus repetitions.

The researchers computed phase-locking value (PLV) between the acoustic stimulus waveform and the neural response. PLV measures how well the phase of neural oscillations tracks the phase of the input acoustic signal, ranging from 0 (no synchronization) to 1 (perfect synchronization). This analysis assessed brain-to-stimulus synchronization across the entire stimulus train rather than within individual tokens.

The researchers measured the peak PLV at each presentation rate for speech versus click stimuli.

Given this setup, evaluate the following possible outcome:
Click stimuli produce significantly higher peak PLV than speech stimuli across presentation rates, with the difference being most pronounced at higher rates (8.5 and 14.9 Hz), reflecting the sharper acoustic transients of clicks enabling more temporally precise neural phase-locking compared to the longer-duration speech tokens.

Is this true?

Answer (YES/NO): NO